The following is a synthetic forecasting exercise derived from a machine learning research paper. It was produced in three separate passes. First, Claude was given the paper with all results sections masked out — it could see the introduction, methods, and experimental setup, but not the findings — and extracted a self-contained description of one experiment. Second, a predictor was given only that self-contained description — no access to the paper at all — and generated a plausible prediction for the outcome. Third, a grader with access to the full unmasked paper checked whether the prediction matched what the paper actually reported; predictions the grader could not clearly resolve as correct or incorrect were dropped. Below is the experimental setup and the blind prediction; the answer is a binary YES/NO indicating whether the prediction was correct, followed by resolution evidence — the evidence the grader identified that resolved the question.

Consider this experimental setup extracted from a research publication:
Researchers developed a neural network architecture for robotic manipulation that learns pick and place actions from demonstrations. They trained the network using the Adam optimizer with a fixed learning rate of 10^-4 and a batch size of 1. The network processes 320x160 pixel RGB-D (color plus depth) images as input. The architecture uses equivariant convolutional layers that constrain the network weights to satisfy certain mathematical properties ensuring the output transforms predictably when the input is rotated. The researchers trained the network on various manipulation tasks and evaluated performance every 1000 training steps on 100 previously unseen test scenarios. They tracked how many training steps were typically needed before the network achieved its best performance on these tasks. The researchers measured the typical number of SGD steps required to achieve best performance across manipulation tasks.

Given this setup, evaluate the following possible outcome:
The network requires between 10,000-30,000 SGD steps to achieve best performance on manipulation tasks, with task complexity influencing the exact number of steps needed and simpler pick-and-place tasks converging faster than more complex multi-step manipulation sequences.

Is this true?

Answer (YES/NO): NO